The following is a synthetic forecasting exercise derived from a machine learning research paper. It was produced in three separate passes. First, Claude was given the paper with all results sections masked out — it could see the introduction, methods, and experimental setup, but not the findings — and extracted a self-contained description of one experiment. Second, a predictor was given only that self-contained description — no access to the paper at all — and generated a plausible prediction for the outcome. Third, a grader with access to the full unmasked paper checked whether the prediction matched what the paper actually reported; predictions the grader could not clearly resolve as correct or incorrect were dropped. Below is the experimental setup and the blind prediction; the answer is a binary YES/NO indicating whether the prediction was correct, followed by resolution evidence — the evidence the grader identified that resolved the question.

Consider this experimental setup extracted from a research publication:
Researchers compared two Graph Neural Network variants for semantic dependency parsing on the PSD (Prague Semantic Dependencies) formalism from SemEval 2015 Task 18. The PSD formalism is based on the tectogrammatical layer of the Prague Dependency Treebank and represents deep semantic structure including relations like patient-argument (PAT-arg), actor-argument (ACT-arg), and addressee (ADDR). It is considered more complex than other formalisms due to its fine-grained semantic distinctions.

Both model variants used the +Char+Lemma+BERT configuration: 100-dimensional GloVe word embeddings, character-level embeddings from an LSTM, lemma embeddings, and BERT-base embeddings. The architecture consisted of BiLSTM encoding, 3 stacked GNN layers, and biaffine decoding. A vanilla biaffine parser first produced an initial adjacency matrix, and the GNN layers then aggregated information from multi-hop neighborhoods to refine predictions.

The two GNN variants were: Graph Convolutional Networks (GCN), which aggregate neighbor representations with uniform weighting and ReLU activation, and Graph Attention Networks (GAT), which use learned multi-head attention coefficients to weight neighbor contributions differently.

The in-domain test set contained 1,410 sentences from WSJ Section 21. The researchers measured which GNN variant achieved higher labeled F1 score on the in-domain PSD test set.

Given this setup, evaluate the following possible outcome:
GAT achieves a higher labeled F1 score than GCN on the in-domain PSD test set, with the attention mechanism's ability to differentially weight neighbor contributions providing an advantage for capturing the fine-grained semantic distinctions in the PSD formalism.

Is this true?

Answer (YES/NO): NO